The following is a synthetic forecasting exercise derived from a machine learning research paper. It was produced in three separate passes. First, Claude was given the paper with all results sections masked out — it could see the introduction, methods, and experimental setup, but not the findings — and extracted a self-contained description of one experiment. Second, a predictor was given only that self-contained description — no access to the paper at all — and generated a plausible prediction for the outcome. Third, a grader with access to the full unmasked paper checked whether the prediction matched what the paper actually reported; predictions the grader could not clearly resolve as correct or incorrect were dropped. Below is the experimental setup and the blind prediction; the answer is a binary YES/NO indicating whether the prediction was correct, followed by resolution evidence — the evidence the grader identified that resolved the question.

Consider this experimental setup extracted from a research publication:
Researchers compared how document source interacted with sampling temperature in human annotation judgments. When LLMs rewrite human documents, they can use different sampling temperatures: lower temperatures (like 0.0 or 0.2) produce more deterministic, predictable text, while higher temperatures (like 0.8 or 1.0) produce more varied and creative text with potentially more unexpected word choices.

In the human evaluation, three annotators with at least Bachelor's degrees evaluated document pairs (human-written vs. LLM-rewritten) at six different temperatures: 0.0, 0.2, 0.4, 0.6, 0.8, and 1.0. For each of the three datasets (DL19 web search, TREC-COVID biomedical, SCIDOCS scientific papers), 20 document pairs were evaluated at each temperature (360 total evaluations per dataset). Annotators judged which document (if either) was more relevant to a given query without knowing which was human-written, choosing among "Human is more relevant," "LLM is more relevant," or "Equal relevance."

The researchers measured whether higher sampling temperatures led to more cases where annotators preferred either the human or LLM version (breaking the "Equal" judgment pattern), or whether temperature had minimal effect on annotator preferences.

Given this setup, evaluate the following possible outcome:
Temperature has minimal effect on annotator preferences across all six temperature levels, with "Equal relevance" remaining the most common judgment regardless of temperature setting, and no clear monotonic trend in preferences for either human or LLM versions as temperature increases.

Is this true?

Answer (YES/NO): YES